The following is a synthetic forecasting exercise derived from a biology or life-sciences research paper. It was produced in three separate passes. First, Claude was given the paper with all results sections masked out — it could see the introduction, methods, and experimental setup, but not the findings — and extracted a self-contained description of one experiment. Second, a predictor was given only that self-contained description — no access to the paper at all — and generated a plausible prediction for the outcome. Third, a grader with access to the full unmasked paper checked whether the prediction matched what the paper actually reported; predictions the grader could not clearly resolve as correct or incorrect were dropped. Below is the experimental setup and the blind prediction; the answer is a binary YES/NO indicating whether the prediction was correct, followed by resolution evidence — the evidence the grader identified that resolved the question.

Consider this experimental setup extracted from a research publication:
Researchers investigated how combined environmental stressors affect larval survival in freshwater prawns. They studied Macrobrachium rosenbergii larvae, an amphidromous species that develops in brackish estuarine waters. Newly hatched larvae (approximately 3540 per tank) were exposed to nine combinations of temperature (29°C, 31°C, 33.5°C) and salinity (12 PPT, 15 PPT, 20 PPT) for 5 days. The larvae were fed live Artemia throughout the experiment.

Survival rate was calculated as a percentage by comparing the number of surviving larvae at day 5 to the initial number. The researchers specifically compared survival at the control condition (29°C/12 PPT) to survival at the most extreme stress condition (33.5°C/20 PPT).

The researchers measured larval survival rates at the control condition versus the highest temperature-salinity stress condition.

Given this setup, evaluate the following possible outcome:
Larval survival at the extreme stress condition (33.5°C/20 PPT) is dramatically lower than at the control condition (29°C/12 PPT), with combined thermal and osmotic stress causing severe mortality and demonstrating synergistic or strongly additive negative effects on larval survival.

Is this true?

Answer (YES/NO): NO